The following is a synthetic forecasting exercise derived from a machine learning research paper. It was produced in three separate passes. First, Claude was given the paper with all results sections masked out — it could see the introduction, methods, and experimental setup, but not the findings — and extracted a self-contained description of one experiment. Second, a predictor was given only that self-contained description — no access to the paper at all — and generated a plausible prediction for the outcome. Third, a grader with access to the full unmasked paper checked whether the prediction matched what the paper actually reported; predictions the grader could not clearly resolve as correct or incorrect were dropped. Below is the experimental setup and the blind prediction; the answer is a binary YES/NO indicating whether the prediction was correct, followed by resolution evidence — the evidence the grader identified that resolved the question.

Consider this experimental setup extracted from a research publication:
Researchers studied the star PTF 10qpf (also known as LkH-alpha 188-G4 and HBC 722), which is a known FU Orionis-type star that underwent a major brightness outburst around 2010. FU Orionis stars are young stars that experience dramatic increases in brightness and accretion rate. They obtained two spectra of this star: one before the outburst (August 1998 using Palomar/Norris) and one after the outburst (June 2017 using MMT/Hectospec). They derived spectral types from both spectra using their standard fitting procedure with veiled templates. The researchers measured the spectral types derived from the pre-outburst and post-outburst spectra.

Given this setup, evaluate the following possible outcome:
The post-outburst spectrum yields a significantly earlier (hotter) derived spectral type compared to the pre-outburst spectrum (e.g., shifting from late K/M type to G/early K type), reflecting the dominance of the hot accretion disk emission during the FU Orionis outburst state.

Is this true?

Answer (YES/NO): YES